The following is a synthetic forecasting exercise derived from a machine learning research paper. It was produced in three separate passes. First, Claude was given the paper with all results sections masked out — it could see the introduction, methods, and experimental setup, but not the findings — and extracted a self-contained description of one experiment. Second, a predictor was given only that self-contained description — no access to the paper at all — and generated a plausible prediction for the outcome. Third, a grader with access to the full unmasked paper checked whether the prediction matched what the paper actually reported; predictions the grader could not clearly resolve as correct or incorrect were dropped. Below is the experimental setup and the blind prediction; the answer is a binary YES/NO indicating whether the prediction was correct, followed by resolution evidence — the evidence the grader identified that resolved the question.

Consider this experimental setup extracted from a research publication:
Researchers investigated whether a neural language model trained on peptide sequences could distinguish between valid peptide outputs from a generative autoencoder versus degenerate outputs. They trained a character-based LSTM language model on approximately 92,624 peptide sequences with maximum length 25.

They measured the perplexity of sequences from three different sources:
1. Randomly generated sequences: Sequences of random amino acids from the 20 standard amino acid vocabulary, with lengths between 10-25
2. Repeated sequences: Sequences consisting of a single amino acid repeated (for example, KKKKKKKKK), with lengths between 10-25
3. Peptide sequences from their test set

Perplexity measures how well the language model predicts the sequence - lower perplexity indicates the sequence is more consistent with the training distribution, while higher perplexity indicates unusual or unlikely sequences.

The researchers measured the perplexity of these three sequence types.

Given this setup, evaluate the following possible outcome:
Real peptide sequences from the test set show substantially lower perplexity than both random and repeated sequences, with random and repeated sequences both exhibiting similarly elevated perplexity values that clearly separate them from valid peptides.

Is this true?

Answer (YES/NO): NO